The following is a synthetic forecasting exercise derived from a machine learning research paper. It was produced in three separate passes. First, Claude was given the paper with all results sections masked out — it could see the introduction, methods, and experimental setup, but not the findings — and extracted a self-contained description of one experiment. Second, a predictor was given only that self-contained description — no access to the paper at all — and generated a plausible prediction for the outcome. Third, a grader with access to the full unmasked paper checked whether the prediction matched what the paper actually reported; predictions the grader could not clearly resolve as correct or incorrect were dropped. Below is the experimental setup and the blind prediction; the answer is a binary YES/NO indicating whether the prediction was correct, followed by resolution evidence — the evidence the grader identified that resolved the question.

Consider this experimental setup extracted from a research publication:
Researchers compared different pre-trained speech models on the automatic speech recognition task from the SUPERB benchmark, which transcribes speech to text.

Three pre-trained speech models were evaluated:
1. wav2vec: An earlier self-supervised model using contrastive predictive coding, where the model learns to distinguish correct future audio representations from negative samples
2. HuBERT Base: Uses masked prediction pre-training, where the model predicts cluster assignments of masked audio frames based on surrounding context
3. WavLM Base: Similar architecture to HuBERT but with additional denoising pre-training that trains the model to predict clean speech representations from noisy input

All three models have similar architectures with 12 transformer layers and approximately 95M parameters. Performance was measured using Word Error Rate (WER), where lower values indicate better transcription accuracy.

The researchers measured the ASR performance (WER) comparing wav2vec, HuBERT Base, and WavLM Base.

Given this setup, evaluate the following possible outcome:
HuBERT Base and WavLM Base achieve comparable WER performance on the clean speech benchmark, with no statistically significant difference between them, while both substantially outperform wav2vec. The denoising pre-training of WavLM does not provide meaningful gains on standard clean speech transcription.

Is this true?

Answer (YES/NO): NO